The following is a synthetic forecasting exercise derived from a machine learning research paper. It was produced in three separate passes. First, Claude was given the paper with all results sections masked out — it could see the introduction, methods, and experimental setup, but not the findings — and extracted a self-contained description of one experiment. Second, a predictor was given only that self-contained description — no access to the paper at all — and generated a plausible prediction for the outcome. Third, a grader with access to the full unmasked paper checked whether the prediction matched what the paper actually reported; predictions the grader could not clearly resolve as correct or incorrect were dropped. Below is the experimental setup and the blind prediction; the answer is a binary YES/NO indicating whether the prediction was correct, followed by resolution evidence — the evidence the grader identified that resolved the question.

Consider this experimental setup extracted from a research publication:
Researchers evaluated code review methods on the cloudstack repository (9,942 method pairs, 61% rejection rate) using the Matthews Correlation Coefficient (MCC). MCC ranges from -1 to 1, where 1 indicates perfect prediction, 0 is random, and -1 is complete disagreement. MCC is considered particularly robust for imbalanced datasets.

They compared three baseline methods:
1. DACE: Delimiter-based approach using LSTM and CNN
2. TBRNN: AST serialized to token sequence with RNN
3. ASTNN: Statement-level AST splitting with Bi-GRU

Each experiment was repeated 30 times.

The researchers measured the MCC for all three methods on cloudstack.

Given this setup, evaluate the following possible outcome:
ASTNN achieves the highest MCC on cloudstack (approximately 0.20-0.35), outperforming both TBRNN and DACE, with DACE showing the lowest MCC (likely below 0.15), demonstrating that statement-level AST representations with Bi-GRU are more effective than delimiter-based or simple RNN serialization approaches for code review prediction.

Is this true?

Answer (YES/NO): NO